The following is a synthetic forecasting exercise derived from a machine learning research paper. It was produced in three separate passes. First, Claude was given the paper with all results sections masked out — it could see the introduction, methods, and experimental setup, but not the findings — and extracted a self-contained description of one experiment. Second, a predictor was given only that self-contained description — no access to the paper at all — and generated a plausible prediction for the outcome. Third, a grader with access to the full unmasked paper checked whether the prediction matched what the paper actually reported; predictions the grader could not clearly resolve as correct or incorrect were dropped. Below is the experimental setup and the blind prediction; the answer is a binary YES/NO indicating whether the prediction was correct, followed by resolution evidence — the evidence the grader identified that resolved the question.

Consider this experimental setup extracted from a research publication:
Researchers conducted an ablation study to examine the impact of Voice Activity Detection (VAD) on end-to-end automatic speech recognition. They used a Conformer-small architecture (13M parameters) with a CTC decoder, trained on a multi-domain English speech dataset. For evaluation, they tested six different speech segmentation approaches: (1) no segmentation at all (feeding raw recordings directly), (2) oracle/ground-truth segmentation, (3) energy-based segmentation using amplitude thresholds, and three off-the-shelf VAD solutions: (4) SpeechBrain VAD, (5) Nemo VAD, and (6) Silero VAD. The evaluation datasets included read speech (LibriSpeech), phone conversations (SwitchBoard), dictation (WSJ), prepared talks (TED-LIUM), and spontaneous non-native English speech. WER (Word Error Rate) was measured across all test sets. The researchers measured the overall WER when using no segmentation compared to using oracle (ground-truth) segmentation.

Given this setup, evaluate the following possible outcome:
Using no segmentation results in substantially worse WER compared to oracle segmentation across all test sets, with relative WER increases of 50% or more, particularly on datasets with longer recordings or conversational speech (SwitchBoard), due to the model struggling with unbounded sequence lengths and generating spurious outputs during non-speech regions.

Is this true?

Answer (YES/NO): NO